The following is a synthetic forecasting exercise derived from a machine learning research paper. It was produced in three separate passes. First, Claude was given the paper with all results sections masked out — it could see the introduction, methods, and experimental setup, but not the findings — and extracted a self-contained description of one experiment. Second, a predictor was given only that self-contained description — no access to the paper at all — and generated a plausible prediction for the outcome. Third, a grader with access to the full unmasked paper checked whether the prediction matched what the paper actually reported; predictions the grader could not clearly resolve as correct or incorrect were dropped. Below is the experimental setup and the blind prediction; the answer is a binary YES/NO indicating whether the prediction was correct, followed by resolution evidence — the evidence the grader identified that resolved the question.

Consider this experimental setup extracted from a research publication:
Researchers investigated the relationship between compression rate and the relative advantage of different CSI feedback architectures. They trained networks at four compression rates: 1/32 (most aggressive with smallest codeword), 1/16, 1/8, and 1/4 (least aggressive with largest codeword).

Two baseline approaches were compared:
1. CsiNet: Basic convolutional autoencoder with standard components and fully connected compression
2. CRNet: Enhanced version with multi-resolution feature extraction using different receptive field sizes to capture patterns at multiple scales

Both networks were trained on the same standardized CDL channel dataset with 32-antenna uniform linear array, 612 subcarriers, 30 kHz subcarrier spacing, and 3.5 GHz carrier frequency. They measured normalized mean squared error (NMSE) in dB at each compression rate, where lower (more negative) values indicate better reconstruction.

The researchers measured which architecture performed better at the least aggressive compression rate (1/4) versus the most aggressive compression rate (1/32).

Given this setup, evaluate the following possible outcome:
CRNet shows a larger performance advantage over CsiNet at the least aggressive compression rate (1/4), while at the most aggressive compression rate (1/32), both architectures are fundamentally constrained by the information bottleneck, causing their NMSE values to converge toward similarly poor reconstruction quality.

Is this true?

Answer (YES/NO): NO